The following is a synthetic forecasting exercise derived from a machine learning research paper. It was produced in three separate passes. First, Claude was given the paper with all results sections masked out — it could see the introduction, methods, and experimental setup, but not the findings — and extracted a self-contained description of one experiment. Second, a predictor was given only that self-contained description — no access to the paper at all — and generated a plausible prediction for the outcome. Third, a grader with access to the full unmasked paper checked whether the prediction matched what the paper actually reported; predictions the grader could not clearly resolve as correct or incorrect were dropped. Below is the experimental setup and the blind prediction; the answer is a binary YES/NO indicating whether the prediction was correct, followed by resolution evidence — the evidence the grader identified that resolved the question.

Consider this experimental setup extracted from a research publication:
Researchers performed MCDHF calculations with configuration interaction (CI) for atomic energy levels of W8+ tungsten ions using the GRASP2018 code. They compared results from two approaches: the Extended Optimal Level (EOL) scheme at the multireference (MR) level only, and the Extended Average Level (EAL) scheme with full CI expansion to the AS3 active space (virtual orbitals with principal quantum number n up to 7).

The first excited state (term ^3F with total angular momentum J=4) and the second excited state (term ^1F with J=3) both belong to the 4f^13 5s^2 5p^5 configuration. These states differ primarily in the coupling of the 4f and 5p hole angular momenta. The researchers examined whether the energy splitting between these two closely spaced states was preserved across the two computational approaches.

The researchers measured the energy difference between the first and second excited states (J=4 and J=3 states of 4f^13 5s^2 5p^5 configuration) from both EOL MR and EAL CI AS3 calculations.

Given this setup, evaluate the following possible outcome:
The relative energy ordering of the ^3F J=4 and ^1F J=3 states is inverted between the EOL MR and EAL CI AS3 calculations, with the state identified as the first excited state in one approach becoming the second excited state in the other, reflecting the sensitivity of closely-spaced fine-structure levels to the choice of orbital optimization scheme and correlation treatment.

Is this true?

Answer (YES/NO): NO